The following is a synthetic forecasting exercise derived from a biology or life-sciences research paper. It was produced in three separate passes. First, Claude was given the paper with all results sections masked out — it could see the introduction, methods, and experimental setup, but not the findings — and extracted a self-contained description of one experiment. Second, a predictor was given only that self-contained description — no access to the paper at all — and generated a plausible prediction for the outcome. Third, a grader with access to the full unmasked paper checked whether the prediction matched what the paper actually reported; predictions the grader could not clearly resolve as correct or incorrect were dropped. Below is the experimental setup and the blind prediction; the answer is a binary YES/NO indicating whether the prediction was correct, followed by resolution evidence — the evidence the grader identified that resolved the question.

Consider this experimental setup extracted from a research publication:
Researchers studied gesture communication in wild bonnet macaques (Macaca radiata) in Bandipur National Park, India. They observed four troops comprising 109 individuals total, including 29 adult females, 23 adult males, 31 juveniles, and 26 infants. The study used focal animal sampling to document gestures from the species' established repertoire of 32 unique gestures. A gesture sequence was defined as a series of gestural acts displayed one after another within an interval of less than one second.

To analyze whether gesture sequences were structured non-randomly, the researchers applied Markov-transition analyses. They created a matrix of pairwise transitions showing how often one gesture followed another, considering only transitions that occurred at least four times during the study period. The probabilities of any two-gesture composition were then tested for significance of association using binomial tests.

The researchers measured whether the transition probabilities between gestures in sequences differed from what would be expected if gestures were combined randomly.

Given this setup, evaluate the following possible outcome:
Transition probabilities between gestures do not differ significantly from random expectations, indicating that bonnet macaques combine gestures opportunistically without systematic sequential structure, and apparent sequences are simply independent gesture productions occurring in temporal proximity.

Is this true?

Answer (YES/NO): NO